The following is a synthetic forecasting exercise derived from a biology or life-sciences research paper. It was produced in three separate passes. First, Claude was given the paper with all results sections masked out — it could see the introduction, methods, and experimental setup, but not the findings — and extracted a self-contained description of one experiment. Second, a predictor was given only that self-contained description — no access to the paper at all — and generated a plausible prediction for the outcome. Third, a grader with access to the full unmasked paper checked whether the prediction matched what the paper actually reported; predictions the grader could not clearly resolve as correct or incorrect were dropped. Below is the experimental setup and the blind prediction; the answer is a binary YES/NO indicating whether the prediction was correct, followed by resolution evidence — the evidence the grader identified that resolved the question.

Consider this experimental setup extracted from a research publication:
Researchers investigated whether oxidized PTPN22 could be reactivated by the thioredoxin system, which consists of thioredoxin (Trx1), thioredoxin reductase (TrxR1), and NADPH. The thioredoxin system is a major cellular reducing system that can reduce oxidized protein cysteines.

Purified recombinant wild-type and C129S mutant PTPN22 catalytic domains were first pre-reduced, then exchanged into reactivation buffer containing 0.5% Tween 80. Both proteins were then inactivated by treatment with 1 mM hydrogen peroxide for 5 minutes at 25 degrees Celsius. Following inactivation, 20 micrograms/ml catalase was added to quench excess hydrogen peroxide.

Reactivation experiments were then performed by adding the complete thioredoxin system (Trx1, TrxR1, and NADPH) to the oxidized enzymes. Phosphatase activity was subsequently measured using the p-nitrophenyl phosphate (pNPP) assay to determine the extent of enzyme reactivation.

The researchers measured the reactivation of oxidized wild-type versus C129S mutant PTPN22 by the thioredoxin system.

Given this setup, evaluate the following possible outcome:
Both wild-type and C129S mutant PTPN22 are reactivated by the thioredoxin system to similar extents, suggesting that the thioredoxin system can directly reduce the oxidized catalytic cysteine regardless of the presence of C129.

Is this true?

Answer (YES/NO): NO